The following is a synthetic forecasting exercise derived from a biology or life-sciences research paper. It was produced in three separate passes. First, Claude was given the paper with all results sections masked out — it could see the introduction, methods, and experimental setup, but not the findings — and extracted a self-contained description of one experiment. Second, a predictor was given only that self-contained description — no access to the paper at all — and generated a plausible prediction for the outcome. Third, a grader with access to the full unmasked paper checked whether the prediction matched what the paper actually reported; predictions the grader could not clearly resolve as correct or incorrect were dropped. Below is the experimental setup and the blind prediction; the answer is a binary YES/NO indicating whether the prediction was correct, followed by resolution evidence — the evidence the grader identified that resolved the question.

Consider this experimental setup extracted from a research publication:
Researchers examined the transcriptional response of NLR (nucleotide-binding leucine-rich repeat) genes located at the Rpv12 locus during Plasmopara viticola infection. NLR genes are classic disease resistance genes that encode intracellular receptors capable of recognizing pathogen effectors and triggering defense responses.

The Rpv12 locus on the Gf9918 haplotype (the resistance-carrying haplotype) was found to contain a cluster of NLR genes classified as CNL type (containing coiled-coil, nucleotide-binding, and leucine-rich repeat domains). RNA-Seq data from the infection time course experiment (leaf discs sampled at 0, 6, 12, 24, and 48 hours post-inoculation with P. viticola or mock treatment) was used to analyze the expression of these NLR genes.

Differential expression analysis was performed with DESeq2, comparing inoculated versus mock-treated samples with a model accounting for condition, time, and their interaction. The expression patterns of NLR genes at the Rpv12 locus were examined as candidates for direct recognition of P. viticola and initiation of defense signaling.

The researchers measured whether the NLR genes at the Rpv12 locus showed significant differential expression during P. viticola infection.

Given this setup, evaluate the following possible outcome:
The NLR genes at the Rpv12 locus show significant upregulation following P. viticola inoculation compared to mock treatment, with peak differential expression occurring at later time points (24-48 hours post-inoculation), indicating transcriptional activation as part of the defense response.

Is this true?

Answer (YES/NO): NO